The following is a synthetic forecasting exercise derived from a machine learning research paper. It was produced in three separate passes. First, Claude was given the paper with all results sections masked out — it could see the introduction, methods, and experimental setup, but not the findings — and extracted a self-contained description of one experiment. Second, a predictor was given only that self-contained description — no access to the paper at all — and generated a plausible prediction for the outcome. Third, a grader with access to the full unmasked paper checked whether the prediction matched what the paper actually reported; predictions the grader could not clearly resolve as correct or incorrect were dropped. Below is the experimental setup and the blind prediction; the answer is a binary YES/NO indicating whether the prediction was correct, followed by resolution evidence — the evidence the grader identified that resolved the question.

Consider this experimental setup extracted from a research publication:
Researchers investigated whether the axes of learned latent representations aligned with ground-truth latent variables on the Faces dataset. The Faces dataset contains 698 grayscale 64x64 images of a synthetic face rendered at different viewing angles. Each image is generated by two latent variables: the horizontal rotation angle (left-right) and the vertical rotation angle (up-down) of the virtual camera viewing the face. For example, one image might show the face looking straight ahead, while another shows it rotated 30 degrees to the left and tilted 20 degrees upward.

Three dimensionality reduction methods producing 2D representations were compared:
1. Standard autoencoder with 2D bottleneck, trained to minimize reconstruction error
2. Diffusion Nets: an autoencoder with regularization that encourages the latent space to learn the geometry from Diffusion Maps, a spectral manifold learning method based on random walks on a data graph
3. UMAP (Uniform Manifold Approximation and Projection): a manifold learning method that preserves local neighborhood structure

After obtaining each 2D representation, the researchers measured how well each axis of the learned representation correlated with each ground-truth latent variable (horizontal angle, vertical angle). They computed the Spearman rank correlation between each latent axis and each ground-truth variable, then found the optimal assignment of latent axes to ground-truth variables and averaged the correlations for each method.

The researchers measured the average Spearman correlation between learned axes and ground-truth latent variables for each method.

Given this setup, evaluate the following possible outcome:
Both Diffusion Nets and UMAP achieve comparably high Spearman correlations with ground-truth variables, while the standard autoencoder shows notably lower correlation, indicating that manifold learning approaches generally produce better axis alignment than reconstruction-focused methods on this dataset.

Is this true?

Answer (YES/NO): YES